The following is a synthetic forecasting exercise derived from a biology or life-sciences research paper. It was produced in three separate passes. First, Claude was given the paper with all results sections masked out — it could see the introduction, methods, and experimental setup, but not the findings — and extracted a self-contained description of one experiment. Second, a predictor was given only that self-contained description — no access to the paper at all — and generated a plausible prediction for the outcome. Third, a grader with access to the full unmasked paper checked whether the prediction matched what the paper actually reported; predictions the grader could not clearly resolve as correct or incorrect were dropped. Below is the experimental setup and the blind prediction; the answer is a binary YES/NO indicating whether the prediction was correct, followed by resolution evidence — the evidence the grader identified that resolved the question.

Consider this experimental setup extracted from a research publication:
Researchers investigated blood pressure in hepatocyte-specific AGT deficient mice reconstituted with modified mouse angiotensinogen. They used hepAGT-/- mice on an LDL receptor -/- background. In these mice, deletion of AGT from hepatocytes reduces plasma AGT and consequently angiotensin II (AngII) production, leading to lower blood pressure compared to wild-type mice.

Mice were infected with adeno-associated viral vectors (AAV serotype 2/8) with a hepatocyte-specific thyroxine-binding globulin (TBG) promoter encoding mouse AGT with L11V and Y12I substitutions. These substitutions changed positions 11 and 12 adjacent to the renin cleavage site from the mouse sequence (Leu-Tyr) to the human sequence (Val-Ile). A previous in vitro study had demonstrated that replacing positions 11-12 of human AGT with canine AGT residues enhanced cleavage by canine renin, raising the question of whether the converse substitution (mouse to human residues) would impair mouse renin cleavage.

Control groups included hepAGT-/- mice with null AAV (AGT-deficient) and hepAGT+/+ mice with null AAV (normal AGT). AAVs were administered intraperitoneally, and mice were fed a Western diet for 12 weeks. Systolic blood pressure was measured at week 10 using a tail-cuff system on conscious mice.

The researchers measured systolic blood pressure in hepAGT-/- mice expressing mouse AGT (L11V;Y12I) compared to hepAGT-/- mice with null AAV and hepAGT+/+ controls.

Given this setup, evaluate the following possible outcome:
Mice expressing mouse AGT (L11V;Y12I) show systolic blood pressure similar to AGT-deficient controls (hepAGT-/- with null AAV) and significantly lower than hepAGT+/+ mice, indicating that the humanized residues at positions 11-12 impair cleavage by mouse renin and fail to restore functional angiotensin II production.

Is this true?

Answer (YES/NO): NO